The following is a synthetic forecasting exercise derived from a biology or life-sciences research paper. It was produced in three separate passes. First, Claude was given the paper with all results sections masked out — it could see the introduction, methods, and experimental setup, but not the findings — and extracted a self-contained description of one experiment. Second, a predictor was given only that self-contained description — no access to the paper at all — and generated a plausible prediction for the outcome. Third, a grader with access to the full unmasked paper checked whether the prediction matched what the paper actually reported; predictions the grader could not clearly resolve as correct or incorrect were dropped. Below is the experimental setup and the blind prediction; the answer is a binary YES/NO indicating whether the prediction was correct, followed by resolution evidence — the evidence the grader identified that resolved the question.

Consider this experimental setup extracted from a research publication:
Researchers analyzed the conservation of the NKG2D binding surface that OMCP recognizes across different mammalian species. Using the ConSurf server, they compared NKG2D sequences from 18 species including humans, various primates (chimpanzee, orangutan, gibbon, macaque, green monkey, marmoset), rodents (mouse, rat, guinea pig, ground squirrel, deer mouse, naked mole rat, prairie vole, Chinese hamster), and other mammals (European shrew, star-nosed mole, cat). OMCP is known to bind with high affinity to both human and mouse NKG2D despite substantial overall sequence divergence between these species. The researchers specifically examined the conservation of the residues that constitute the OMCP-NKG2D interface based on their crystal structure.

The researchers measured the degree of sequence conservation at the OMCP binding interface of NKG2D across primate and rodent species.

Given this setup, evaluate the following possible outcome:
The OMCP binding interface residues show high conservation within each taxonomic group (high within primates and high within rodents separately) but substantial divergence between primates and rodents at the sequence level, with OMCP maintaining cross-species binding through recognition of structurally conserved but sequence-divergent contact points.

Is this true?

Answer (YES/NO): NO